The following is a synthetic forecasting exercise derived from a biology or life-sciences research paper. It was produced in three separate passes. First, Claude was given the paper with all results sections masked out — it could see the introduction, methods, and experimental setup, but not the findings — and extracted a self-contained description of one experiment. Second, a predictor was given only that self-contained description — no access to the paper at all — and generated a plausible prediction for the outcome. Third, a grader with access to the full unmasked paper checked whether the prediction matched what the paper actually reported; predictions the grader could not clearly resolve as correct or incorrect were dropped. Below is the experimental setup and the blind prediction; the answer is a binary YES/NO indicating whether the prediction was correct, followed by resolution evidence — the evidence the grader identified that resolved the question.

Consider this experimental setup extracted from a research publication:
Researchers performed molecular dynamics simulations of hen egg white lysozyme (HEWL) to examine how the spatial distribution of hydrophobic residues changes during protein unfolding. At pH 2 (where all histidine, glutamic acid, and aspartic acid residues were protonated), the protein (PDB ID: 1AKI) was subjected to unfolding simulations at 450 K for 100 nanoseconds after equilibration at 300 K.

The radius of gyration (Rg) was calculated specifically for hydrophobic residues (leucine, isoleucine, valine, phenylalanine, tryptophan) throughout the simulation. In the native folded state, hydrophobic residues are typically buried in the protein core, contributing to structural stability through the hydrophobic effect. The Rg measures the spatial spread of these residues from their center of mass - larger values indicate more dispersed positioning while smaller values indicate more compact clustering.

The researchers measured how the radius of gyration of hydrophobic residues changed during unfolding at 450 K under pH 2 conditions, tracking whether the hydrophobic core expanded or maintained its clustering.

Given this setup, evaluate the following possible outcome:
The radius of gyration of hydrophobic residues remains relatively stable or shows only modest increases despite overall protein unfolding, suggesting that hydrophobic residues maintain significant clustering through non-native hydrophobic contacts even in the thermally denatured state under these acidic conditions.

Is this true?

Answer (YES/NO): YES